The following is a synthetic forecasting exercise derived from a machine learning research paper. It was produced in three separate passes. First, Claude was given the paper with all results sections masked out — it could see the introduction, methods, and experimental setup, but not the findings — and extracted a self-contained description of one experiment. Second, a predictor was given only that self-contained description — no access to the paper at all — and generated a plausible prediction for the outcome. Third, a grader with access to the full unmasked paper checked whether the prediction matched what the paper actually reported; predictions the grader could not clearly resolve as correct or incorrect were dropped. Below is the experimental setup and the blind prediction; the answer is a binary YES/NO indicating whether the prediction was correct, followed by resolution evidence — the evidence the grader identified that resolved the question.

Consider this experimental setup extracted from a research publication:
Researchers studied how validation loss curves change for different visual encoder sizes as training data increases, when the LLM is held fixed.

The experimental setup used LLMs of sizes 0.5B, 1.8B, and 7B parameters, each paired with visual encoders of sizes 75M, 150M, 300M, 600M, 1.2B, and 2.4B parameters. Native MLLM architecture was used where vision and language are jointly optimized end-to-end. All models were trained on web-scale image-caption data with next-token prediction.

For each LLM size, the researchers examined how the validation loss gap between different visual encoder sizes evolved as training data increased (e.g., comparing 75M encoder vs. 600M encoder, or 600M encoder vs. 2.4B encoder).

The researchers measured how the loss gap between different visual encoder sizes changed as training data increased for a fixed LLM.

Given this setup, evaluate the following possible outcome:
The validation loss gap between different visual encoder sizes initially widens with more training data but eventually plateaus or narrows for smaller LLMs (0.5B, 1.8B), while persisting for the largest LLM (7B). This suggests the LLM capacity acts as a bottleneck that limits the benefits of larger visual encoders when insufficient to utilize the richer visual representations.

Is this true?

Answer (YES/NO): NO